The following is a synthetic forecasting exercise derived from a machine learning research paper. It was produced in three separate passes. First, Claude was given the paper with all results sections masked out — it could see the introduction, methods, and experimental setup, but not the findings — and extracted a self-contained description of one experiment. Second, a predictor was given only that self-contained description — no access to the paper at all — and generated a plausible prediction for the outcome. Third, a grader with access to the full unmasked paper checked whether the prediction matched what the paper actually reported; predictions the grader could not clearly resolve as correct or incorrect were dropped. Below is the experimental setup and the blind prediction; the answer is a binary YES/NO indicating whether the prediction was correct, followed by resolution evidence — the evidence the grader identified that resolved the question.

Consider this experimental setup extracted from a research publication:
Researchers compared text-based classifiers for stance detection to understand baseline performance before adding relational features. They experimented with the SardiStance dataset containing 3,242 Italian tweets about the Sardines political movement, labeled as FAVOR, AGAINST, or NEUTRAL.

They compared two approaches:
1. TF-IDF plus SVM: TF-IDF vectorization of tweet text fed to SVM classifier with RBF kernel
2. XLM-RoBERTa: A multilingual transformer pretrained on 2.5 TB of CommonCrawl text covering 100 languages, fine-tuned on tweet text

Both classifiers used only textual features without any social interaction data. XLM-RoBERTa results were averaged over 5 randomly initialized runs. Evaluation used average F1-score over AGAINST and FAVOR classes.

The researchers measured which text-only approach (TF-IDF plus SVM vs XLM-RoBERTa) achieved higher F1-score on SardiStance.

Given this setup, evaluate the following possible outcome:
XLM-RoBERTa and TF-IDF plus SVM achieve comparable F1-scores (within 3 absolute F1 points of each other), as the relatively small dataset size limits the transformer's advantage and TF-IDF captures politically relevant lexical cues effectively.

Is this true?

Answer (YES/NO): NO